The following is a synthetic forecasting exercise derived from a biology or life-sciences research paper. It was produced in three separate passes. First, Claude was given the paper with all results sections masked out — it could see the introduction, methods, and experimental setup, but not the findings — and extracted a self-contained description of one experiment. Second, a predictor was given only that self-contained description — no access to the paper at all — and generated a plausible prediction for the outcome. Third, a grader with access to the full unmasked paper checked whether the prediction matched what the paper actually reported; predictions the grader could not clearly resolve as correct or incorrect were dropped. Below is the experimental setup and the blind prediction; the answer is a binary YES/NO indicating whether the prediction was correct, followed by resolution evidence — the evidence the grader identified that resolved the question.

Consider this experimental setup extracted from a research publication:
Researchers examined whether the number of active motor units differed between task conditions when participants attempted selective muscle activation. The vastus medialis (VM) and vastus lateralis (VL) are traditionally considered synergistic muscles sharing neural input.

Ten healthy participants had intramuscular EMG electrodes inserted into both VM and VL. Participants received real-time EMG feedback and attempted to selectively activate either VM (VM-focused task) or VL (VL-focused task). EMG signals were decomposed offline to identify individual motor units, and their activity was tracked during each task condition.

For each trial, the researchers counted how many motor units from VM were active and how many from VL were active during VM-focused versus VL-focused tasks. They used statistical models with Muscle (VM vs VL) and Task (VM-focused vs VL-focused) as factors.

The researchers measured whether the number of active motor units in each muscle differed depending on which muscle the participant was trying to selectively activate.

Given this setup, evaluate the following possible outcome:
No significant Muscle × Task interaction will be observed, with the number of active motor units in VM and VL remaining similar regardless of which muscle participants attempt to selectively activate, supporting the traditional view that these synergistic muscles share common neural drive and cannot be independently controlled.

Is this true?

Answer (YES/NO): NO